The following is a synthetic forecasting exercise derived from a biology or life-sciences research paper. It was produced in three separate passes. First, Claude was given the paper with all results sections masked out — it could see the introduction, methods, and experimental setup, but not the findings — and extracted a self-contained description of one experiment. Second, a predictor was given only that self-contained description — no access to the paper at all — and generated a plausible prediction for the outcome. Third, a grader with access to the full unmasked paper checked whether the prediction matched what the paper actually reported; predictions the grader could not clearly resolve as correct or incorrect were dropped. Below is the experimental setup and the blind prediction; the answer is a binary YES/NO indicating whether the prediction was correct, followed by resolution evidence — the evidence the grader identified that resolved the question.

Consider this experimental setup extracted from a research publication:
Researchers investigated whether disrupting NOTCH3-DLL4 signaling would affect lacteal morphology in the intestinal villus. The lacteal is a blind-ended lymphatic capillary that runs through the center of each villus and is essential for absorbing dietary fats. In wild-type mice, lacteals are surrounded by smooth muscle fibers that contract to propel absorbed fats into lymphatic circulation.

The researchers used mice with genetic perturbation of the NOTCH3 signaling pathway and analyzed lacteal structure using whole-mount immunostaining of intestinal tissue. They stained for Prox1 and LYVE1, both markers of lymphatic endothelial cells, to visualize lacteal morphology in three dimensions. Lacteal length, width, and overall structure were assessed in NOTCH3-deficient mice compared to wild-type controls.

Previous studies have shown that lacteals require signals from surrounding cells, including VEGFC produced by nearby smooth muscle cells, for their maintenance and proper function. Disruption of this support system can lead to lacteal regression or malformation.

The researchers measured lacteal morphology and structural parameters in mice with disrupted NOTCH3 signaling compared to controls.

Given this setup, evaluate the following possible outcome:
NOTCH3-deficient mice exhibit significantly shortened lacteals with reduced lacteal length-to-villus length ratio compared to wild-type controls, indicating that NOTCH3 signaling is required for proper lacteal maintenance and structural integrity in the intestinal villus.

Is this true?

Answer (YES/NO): NO